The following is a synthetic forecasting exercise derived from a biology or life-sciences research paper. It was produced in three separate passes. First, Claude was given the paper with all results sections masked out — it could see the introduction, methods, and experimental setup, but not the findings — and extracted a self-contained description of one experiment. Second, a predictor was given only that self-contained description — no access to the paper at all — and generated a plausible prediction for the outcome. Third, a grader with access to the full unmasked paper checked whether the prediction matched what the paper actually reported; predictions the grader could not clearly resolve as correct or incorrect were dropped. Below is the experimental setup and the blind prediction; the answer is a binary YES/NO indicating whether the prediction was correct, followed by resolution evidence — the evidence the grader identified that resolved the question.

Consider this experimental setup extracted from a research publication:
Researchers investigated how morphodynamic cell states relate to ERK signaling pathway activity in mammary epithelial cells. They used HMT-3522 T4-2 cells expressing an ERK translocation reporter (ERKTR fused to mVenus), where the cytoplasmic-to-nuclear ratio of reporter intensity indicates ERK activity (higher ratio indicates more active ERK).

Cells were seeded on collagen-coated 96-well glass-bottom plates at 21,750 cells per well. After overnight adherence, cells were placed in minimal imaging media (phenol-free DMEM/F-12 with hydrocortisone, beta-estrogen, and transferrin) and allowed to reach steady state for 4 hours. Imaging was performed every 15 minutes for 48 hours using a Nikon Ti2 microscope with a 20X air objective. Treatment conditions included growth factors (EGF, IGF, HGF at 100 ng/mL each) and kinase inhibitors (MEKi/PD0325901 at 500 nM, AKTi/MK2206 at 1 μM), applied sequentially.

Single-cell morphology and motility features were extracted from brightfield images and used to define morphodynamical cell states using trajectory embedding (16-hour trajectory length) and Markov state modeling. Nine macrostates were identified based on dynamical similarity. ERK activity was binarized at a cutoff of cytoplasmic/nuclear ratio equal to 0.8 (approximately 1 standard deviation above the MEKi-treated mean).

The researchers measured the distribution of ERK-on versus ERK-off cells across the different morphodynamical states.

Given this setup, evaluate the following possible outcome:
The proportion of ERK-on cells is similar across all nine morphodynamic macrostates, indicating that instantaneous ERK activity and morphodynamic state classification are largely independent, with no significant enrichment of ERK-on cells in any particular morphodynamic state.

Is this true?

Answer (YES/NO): NO